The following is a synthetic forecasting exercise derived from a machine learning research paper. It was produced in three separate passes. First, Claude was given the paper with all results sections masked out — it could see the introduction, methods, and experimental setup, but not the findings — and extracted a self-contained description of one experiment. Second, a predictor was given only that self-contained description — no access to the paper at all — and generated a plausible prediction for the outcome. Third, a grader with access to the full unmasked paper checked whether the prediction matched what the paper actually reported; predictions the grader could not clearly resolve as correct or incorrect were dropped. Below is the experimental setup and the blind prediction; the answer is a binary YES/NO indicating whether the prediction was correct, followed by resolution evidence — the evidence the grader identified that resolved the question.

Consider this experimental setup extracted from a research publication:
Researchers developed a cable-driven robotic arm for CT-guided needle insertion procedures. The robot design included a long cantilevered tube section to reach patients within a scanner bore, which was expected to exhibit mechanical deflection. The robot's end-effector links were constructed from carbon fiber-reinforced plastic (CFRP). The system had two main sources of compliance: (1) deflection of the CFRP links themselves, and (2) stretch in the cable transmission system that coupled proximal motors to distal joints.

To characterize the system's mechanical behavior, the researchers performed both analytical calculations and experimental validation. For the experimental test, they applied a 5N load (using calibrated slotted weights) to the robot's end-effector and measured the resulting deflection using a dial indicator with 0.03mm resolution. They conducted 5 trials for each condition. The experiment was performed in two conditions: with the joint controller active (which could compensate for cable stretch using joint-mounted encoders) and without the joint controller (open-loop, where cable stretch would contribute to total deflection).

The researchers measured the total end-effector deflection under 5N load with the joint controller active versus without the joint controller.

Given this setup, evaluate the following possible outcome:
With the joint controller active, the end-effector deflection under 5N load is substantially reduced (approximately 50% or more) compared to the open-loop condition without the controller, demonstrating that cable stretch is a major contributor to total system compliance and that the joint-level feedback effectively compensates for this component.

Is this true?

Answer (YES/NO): YES